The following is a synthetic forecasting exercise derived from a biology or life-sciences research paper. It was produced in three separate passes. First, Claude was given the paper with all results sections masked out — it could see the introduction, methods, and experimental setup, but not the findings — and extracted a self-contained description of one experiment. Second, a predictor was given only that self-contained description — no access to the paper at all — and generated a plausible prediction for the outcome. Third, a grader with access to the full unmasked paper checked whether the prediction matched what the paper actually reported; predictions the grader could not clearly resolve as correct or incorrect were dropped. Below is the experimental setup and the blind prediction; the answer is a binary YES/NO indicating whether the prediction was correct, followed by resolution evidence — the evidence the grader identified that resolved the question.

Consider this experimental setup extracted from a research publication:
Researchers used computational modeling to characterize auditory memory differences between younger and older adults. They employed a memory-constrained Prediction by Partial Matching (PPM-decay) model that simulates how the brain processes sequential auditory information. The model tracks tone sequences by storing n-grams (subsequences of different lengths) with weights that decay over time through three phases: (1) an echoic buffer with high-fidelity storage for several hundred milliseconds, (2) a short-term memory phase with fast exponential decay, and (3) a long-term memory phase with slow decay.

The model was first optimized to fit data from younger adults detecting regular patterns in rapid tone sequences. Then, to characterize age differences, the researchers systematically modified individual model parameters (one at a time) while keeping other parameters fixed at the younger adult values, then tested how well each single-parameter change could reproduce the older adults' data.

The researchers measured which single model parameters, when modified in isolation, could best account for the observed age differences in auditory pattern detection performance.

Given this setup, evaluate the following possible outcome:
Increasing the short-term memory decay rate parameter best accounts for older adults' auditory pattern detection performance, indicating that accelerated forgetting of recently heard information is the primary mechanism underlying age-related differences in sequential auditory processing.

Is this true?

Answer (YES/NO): NO